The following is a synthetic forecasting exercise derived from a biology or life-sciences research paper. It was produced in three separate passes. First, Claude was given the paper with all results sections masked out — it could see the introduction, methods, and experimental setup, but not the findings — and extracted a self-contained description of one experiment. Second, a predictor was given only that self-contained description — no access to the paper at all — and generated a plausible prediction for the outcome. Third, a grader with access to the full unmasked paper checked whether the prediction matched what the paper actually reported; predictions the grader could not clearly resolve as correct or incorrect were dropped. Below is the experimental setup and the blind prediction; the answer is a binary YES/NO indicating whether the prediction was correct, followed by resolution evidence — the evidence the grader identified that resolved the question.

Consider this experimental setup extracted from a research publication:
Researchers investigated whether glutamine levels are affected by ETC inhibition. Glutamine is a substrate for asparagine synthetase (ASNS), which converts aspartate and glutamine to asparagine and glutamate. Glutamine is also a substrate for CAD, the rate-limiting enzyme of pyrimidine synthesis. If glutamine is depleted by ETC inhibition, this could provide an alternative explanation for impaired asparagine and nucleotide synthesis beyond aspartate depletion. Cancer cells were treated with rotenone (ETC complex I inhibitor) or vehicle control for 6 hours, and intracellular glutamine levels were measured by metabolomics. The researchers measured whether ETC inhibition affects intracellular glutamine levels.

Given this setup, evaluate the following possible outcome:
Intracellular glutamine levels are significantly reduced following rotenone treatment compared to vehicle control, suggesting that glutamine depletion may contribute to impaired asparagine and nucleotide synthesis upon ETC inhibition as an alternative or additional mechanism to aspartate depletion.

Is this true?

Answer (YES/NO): NO